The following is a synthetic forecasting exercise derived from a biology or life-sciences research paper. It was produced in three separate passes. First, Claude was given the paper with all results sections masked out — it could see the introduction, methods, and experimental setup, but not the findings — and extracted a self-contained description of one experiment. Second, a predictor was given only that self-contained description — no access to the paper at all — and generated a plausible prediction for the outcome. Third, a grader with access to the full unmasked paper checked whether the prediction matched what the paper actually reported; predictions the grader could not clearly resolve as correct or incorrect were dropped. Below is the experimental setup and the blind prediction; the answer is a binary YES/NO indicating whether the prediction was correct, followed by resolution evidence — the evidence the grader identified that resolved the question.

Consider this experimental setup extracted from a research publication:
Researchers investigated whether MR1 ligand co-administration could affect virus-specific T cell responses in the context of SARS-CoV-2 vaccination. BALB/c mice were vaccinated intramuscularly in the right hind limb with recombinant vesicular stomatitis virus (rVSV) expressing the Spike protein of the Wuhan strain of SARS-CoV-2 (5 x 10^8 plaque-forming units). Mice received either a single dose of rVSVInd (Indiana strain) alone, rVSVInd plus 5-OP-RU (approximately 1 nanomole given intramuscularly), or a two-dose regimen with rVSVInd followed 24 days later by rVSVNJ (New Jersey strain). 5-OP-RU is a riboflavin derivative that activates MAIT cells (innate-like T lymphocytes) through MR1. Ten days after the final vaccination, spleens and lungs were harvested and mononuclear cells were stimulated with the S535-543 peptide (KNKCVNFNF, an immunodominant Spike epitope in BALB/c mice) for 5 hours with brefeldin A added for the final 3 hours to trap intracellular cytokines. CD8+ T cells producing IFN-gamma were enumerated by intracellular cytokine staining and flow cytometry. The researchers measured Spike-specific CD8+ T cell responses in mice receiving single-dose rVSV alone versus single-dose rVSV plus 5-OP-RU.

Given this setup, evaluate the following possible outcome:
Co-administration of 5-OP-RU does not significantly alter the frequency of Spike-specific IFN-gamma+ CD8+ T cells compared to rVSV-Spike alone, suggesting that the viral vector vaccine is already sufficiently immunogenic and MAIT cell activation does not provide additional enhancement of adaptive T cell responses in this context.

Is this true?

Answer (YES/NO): NO